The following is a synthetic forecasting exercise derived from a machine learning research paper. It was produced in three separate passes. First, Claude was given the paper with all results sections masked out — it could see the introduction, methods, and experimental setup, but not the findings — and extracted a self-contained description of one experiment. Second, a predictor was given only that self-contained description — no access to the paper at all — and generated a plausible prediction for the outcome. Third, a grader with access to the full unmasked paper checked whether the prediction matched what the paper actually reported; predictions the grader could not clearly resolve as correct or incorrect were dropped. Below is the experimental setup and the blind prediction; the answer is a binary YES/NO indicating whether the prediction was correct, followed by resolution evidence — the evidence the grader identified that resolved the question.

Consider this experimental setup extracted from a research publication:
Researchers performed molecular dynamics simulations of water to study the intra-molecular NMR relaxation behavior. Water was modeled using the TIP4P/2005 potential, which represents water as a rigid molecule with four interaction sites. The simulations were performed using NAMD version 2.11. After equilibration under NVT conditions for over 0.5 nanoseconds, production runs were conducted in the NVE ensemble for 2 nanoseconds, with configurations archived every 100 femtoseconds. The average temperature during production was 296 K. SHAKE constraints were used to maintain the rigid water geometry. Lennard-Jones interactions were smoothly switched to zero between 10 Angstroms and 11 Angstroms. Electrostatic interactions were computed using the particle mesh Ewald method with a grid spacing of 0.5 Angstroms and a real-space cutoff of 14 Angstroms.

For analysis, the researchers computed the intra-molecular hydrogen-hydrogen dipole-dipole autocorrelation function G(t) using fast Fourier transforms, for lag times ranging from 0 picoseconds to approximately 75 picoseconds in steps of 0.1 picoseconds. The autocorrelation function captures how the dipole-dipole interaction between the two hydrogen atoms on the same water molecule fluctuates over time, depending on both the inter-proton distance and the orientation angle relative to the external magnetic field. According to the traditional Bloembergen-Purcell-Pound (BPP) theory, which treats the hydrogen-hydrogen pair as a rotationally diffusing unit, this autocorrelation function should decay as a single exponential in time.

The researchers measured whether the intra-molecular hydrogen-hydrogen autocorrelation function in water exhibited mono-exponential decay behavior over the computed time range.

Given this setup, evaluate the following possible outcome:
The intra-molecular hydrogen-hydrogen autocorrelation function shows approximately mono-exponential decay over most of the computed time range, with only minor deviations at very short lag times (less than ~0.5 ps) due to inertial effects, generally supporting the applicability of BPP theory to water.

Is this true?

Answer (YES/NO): NO